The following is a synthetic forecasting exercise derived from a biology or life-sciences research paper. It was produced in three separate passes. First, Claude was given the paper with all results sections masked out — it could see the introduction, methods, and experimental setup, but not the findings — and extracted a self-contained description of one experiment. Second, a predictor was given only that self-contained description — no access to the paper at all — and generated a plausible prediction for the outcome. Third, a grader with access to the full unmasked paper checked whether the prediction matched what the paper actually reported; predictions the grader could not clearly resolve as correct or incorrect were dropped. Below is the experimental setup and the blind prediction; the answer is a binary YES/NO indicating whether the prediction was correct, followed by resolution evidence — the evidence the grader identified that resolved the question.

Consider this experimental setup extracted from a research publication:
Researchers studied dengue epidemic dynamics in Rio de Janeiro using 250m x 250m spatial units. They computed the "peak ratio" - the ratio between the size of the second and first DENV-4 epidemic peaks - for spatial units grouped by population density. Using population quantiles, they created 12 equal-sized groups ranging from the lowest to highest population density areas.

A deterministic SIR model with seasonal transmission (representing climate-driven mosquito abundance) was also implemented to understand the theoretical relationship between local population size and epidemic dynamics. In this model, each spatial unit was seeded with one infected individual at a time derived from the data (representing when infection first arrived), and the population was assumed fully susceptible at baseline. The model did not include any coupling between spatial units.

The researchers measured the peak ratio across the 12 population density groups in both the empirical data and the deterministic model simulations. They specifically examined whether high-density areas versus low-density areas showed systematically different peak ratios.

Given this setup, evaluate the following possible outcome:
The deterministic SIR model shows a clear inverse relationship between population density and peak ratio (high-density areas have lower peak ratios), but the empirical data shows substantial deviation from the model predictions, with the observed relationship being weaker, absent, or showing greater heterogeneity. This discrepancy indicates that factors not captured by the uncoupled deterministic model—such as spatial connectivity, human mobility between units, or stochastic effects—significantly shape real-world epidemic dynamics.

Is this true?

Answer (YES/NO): NO